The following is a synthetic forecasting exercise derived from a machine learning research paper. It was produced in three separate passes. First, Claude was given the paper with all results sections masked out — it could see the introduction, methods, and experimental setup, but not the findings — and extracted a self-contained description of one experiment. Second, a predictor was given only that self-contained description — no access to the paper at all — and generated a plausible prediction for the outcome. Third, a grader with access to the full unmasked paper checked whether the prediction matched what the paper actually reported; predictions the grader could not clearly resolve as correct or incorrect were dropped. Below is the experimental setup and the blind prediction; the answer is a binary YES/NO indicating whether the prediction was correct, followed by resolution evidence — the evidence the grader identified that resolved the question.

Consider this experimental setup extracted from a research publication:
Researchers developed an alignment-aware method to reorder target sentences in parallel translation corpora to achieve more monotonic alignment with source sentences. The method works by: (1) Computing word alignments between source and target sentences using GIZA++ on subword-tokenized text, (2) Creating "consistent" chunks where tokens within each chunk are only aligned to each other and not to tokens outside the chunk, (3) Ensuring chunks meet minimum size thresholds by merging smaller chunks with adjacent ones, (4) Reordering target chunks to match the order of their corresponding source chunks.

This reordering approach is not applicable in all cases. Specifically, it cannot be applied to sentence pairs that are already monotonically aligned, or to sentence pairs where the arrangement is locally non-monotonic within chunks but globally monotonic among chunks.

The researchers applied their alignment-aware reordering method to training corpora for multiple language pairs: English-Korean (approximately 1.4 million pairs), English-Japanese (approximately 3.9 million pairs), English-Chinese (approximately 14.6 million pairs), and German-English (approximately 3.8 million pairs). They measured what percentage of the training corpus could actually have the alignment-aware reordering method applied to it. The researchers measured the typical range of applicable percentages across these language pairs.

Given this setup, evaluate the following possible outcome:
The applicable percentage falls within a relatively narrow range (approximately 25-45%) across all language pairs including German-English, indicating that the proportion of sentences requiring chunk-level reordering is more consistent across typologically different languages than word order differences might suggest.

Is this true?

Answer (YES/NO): NO